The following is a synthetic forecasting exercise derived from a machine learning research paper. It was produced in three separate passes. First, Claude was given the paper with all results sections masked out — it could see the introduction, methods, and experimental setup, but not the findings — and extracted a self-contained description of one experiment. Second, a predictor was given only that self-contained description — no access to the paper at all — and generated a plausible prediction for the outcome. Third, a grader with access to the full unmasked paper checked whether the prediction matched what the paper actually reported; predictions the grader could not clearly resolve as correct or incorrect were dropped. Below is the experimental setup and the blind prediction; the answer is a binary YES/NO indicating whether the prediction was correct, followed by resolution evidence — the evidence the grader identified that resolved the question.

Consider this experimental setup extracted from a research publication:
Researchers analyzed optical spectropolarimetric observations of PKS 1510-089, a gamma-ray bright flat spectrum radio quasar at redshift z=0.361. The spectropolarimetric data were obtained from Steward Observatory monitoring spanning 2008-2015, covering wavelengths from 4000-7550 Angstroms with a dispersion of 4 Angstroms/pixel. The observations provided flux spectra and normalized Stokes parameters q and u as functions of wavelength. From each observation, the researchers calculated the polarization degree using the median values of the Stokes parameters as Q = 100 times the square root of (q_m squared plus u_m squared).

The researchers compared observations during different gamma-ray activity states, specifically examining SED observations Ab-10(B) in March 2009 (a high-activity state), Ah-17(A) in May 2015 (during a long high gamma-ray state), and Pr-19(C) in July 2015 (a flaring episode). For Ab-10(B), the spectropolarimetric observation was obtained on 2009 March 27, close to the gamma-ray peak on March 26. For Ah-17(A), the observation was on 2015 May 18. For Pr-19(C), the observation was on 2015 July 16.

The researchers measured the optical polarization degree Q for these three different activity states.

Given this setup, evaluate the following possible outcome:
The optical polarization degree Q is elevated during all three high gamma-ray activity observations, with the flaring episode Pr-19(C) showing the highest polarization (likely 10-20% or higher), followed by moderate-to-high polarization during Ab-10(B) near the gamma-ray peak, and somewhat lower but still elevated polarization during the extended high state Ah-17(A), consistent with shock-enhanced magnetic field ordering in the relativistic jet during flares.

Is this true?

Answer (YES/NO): NO